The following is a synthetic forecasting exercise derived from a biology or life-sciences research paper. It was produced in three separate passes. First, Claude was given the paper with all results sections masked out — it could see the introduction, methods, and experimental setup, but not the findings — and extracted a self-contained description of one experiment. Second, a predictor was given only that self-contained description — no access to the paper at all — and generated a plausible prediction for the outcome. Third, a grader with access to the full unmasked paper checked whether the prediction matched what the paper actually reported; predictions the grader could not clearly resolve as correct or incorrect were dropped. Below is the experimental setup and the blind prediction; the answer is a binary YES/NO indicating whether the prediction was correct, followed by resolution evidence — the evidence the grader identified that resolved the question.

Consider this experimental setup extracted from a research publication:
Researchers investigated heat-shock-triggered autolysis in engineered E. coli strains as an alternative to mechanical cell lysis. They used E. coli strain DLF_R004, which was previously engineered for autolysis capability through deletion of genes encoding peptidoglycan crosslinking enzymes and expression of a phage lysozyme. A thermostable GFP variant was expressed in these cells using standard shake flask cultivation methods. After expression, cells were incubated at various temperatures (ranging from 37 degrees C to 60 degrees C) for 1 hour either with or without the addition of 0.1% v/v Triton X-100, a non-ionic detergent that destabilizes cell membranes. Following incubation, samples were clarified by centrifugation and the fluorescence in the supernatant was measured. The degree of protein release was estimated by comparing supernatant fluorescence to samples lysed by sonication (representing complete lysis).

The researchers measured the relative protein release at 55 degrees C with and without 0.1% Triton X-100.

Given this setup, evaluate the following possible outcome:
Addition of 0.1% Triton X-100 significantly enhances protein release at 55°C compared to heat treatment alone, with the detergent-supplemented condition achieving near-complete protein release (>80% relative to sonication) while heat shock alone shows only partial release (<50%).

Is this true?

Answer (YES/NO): NO